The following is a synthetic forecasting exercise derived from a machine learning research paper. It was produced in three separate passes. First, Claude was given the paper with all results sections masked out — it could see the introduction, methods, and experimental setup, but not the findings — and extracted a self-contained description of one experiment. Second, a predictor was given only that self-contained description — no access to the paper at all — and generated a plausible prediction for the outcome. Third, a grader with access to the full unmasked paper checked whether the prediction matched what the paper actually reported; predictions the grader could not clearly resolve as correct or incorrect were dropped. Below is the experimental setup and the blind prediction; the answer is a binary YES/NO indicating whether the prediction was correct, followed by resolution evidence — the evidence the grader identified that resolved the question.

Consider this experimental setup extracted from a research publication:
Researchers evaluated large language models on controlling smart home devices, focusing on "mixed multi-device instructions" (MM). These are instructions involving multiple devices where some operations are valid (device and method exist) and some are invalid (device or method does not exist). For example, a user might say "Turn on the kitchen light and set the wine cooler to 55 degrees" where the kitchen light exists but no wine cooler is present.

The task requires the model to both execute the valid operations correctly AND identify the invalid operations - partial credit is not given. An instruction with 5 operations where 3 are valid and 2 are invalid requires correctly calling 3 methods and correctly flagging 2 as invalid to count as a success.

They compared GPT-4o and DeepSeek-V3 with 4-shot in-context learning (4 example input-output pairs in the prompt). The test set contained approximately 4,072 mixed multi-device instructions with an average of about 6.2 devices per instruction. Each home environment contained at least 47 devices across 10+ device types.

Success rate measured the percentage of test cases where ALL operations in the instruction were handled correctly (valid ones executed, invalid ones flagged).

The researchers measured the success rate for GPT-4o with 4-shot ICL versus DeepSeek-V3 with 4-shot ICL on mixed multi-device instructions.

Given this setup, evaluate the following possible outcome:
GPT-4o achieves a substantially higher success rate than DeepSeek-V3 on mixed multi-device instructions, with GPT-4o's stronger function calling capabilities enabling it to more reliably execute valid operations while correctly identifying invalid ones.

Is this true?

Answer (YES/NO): YES